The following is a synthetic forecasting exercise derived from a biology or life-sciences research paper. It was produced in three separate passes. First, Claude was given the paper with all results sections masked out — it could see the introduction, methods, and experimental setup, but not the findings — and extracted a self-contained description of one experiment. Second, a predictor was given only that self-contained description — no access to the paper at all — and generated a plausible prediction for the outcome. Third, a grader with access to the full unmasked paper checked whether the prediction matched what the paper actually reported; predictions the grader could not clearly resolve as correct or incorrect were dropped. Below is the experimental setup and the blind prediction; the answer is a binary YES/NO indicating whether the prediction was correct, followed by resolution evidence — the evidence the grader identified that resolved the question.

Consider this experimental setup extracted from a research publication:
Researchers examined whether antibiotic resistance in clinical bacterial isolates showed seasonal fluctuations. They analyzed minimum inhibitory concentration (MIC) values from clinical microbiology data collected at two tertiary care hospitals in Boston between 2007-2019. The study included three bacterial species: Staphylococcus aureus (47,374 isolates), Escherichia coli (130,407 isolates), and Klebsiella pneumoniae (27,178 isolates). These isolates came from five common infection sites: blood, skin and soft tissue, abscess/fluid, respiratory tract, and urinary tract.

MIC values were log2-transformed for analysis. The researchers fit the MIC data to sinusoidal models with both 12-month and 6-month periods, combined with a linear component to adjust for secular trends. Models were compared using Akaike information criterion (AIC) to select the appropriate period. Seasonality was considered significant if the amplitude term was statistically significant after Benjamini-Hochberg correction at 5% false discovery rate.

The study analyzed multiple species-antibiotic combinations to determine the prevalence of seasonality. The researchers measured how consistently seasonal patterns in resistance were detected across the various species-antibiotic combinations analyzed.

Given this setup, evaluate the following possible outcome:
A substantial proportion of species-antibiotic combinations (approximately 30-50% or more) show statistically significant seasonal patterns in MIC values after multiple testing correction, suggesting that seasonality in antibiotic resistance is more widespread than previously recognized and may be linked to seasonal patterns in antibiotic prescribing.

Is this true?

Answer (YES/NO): YES